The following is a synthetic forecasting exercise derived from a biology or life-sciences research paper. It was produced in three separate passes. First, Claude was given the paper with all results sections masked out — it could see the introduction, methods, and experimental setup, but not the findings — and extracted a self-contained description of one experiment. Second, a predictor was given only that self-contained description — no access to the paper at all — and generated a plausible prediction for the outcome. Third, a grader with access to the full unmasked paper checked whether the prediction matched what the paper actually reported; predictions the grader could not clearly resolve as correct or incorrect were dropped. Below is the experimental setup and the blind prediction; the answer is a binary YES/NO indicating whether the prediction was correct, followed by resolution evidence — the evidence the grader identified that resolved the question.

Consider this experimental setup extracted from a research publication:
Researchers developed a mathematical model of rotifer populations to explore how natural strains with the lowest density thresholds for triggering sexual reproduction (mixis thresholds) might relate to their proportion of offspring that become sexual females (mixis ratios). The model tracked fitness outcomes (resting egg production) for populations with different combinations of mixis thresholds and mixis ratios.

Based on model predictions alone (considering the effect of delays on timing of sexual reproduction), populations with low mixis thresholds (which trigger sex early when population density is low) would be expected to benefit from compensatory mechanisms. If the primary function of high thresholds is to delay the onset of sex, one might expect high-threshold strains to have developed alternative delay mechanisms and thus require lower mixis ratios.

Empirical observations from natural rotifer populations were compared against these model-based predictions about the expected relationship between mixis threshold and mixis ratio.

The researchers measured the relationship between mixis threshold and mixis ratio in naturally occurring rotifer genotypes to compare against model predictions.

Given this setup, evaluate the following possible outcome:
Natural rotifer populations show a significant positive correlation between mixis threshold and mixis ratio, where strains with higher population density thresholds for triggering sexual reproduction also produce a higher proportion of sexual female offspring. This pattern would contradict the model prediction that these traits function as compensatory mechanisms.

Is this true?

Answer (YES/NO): NO